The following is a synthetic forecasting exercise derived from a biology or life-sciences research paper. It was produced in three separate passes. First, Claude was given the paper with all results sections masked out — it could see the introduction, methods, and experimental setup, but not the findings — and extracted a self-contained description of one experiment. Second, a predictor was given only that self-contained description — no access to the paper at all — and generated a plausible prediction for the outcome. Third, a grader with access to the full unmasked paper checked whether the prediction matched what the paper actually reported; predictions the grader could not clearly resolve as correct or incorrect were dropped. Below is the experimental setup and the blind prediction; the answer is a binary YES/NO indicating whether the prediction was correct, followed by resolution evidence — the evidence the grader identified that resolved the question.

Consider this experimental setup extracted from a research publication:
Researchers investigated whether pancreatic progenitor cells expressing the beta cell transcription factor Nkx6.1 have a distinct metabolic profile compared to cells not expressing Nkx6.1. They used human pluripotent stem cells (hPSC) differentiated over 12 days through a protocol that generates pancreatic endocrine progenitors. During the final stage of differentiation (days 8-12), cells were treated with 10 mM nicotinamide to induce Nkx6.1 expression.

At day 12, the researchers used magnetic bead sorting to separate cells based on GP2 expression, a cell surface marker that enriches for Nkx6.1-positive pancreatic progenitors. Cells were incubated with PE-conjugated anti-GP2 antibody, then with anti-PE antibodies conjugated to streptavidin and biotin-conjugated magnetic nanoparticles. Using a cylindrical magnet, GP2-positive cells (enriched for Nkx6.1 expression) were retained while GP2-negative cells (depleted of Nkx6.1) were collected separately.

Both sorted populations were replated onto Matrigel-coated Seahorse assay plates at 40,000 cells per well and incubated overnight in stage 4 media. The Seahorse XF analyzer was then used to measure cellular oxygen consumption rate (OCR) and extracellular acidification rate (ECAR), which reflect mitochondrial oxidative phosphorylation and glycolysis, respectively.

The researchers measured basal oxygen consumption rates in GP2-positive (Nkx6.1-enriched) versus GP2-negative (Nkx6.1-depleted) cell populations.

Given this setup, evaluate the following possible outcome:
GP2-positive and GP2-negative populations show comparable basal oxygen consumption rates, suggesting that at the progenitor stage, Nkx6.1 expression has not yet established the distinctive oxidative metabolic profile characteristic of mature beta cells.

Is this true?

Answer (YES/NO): YES